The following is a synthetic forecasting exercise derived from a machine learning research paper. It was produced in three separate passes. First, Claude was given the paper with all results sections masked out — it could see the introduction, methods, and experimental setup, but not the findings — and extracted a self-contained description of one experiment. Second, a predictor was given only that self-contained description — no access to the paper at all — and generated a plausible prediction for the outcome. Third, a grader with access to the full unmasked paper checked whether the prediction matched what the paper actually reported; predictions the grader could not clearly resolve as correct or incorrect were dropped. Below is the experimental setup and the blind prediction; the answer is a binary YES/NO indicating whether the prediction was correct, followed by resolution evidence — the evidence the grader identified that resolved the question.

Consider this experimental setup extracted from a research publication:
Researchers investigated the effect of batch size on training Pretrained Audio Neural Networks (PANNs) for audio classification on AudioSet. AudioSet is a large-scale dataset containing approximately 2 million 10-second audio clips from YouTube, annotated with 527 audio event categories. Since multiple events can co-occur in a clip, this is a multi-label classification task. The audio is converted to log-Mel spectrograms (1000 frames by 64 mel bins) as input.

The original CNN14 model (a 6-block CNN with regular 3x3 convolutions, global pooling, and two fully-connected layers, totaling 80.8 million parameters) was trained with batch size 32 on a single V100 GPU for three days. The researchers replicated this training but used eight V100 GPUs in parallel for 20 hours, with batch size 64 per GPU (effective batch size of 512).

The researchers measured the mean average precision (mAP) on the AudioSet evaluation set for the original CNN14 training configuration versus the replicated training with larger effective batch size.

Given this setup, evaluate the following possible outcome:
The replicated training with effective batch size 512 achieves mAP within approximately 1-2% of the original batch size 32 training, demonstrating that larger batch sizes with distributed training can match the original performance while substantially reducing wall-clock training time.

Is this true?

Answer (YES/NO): NO